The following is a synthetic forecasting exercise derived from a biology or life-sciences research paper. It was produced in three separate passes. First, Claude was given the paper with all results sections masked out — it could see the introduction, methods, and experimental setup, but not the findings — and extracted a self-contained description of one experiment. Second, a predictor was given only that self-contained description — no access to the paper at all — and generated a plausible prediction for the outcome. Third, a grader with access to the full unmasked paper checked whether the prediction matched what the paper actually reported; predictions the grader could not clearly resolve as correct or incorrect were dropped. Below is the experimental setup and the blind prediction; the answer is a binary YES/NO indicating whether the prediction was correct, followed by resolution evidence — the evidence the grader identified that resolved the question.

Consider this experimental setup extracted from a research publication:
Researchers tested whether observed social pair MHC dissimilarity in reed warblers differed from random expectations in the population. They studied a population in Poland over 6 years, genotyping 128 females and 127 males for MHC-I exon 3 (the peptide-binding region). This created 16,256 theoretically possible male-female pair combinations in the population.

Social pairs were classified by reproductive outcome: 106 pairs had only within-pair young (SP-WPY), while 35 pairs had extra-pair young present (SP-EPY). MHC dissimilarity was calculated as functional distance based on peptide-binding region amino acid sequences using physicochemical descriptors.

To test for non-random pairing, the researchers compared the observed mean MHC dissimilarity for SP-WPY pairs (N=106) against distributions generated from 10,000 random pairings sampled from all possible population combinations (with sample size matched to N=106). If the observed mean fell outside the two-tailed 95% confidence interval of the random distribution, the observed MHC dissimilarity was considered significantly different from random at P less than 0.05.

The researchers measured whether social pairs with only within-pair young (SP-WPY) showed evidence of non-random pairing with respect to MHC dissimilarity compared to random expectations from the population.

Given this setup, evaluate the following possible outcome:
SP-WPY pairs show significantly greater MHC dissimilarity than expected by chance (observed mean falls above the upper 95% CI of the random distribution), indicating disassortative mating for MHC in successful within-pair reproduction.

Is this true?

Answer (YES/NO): NO